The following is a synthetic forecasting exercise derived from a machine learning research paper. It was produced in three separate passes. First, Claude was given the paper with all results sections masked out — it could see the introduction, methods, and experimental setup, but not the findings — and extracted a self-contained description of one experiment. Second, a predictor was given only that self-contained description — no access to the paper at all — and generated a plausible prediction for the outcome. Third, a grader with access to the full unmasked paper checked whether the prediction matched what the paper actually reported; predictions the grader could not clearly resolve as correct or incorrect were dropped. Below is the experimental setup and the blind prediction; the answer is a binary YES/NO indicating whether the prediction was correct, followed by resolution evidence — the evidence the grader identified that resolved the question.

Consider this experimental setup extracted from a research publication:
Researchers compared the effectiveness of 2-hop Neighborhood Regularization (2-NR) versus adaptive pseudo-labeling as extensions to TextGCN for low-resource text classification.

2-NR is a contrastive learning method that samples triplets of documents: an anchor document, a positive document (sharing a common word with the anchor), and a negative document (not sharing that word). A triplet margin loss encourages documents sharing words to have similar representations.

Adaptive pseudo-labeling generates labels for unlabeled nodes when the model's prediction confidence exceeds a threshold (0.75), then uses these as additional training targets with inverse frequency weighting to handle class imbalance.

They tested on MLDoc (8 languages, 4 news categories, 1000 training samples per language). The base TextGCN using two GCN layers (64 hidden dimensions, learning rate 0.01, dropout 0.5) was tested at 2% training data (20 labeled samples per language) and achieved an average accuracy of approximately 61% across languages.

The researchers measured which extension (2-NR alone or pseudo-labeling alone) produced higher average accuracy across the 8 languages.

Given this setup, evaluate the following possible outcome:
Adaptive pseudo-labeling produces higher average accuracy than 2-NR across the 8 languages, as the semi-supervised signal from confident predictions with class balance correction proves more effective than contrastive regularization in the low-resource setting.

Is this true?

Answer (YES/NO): NO